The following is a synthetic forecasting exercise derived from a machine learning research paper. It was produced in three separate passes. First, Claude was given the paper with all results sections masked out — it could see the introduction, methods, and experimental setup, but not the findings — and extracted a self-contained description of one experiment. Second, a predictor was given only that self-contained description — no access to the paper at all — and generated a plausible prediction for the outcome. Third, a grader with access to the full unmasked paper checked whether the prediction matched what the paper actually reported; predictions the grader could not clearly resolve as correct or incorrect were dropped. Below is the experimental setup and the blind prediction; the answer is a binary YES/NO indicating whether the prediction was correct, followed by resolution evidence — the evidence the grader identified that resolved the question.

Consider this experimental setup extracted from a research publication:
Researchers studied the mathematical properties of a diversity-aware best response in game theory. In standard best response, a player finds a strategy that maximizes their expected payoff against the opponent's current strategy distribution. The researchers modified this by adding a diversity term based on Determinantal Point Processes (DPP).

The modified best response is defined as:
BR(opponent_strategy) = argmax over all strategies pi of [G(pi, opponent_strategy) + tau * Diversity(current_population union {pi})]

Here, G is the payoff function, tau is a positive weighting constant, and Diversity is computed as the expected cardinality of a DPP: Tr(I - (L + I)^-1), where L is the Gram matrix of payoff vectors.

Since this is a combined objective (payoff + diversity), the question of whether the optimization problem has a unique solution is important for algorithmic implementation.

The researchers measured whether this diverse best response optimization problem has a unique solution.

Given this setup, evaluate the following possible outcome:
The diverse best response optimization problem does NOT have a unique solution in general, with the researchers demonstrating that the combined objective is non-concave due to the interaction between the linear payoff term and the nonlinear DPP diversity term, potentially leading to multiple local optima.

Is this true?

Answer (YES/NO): NO